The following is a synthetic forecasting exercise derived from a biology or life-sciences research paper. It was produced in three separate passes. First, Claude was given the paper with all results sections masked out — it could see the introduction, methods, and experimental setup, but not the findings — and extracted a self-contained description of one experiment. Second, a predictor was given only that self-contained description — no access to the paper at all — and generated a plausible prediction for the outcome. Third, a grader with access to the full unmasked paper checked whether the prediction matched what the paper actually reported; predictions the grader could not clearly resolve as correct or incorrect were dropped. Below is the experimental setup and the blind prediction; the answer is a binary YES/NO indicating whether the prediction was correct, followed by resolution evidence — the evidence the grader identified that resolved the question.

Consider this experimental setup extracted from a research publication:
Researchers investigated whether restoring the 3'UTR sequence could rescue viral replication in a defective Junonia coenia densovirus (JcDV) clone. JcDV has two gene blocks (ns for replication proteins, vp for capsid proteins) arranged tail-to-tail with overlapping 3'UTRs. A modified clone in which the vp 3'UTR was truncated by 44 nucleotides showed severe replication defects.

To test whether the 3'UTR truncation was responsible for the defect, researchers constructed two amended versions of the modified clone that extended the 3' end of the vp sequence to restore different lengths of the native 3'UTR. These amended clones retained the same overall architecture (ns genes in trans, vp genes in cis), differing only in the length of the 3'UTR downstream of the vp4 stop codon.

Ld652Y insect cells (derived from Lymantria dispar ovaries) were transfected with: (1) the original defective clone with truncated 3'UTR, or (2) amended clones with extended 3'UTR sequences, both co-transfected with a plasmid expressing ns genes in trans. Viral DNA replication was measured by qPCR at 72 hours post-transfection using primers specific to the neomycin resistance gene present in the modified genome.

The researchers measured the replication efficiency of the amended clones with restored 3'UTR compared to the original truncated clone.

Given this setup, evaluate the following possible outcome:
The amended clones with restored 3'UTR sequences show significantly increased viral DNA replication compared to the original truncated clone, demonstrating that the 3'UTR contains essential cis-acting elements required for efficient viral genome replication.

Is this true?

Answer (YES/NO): YES